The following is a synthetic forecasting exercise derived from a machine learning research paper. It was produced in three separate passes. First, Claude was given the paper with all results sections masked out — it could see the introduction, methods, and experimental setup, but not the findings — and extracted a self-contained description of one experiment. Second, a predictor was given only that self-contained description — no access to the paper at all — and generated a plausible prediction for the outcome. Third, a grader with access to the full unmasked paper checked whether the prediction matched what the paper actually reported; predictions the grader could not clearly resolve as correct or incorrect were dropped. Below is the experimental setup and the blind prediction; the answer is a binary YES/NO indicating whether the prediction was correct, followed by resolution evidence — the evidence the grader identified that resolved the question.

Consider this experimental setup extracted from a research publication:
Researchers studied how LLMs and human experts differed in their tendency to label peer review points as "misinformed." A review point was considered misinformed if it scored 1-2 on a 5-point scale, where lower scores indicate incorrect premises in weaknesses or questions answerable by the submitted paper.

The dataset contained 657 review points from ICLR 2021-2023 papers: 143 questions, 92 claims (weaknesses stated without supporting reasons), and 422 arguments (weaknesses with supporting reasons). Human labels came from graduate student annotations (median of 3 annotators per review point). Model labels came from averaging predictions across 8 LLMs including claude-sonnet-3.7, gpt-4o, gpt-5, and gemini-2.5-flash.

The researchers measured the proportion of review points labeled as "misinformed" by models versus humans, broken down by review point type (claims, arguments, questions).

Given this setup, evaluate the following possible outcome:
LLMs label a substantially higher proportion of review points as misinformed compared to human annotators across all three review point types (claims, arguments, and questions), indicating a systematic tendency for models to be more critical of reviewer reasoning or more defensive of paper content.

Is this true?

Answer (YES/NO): YES